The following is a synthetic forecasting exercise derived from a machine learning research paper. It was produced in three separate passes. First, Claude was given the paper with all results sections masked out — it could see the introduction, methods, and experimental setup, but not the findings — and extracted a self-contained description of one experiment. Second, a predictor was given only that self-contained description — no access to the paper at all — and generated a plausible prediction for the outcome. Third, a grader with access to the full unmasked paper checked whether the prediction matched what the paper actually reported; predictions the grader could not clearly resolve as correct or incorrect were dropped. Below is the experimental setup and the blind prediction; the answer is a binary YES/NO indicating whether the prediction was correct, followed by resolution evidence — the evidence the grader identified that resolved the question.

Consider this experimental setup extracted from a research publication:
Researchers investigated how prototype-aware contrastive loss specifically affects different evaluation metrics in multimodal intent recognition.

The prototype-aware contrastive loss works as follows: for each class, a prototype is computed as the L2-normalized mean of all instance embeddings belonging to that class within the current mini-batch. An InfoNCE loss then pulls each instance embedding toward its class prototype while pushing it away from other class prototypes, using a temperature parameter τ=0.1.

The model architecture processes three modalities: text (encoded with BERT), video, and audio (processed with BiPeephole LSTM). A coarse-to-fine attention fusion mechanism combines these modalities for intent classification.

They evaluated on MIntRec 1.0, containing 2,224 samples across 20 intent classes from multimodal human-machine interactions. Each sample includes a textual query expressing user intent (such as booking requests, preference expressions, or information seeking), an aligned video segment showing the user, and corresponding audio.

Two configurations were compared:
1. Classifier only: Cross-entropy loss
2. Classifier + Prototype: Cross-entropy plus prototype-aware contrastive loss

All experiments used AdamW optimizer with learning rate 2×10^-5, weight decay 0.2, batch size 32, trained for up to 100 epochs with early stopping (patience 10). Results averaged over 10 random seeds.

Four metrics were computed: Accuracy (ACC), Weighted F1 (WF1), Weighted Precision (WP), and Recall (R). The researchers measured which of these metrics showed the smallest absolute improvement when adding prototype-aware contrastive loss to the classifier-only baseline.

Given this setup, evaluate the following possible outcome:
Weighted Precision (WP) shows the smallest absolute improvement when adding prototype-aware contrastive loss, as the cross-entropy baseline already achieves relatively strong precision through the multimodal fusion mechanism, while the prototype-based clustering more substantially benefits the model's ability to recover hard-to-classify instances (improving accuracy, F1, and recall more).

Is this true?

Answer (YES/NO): NO